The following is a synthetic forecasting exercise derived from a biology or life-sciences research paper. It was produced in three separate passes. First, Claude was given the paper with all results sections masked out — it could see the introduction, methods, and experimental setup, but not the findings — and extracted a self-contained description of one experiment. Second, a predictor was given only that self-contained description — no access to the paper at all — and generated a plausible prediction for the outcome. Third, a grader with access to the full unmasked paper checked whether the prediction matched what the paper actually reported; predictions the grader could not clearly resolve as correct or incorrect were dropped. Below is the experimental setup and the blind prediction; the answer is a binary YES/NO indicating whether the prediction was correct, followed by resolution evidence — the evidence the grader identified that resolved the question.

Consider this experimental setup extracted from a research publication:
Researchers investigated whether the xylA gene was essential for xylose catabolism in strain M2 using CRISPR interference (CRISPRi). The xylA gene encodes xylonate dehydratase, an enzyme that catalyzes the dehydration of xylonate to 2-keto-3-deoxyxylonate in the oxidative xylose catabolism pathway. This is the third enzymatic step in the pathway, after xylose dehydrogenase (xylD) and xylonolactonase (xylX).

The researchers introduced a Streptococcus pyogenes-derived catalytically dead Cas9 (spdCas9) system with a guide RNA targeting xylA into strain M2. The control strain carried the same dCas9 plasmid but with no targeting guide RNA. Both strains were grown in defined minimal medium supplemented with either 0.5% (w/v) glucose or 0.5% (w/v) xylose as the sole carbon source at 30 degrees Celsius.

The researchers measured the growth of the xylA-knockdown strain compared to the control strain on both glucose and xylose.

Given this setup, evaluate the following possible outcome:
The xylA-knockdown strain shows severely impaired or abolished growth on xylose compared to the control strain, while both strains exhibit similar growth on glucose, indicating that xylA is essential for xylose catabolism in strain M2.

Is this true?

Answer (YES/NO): NO